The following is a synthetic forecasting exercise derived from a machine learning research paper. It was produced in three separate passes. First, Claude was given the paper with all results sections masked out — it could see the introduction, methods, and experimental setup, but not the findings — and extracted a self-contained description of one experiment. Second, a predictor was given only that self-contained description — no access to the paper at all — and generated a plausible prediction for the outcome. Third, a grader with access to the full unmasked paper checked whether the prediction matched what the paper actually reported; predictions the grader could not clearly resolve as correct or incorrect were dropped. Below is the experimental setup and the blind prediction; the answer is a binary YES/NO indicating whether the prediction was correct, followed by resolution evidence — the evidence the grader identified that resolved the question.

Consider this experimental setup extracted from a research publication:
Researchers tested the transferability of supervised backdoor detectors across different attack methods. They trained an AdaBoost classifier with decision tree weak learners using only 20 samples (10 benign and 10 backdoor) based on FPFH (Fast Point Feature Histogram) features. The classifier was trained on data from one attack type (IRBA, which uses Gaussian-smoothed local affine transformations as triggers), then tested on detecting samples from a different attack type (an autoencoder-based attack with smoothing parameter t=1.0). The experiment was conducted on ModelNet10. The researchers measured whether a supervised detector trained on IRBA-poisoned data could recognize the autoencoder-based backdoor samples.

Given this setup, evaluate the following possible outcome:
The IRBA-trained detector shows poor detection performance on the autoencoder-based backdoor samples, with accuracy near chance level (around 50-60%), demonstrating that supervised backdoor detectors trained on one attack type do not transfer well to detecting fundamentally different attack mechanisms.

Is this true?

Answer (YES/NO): NO